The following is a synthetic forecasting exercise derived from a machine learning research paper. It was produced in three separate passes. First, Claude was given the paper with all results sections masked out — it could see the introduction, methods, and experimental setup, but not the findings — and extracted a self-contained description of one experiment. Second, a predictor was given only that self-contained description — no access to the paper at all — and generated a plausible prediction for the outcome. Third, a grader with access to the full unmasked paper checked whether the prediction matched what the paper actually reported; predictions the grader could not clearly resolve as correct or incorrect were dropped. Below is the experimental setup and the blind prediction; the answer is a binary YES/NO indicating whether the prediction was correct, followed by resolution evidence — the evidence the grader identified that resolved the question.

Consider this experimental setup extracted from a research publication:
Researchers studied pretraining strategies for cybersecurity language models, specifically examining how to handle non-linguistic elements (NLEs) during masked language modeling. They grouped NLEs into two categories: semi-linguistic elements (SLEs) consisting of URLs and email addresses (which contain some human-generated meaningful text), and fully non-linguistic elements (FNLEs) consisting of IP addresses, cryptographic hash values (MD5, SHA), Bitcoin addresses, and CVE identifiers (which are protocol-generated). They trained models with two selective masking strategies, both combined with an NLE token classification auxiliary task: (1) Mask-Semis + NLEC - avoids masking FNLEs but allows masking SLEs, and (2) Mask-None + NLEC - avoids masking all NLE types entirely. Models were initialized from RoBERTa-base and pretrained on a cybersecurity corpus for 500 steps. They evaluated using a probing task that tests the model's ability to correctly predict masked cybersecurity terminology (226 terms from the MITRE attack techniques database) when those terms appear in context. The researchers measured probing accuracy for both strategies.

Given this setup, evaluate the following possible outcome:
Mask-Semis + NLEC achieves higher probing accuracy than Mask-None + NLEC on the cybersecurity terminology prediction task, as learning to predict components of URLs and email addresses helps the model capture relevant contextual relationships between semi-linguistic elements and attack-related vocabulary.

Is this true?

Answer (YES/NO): YES